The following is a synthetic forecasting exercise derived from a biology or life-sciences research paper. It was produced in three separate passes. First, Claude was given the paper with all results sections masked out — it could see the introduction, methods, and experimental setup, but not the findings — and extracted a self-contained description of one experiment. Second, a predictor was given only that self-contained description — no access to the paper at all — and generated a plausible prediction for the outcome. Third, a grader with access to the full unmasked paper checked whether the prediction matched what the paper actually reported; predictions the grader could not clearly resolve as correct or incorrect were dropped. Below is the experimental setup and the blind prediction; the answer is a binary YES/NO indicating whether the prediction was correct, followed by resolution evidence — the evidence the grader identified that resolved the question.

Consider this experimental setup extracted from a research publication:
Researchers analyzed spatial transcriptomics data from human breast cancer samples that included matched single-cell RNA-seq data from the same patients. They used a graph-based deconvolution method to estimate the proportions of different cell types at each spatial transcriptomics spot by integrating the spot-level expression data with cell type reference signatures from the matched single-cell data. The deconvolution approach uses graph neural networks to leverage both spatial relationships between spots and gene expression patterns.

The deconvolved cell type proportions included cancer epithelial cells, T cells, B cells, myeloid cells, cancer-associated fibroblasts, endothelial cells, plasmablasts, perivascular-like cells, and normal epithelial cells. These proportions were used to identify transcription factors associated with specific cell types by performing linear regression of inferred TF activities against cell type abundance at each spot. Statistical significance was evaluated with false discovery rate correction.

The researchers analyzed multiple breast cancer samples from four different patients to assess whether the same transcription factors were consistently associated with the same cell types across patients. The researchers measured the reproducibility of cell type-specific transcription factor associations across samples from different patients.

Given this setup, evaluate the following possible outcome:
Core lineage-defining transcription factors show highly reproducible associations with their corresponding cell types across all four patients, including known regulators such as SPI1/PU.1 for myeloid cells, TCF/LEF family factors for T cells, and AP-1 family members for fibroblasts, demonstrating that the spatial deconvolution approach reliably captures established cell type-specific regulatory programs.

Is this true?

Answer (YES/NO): NO